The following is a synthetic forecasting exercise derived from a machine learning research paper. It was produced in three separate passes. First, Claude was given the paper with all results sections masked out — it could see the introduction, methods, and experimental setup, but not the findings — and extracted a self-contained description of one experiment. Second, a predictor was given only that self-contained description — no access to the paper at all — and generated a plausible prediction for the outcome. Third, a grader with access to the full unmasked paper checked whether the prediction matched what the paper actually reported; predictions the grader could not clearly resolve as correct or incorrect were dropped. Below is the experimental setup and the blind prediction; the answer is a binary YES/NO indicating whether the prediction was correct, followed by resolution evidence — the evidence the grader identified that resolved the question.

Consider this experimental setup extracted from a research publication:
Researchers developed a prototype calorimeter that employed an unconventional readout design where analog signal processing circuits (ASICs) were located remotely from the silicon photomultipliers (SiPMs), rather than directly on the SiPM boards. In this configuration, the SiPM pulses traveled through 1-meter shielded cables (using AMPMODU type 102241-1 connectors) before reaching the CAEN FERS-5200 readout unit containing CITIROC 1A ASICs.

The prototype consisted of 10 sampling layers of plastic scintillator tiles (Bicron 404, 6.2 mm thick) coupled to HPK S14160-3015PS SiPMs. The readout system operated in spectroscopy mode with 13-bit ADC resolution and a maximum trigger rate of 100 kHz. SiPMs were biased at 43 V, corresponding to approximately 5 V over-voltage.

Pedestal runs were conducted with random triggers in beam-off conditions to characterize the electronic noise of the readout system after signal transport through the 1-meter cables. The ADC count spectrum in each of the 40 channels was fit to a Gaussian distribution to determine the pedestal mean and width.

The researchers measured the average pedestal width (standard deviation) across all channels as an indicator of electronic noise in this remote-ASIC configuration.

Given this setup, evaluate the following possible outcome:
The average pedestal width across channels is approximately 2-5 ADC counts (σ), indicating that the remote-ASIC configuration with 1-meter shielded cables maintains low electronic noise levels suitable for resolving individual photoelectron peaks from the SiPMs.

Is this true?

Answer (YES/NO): YES